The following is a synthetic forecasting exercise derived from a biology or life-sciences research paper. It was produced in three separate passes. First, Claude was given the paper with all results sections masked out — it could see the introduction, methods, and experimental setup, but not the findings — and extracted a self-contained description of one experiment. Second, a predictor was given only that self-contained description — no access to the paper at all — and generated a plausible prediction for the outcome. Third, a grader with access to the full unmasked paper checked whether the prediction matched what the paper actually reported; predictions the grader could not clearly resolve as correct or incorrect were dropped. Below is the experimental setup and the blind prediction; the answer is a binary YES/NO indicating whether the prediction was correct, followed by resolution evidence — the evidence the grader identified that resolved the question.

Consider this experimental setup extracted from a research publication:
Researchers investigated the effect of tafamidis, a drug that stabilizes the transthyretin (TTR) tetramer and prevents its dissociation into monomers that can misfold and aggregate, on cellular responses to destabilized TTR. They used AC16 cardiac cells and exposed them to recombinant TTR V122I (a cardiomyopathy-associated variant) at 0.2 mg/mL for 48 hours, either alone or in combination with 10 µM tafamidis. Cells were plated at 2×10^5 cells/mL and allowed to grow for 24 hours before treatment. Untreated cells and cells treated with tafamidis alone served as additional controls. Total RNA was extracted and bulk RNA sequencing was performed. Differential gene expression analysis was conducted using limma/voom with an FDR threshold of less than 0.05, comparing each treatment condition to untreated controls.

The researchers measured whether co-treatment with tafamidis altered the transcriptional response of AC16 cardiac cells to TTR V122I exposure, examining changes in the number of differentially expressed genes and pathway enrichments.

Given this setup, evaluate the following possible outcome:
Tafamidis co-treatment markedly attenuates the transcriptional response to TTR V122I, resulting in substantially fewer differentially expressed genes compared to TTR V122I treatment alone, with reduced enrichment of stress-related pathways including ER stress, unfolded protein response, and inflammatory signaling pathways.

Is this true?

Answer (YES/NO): NO